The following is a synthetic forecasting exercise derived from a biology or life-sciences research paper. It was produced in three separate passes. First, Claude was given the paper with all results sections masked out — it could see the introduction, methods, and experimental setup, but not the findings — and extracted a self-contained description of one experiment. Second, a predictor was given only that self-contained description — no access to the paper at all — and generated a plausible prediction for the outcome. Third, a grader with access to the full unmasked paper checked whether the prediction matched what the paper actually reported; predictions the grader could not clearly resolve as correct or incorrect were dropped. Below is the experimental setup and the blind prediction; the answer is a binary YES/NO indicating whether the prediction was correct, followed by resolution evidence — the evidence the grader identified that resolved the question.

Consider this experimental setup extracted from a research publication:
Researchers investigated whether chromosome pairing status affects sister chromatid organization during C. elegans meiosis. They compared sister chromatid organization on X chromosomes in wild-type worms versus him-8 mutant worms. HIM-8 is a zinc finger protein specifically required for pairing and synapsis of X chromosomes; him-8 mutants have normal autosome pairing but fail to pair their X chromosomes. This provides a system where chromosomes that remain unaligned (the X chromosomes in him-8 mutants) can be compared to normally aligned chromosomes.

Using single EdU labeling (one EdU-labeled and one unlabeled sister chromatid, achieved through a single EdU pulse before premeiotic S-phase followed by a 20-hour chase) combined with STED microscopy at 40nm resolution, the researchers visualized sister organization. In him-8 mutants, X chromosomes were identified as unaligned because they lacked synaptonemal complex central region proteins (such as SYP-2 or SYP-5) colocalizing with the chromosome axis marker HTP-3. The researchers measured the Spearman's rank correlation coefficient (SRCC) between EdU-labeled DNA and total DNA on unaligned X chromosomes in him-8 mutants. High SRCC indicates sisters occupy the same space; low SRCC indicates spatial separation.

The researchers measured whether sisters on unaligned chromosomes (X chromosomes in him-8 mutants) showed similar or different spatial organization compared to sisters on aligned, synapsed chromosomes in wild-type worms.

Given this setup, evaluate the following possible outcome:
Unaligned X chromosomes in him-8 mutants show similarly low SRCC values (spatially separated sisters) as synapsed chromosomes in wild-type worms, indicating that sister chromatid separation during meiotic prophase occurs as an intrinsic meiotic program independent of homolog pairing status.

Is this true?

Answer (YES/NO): YES